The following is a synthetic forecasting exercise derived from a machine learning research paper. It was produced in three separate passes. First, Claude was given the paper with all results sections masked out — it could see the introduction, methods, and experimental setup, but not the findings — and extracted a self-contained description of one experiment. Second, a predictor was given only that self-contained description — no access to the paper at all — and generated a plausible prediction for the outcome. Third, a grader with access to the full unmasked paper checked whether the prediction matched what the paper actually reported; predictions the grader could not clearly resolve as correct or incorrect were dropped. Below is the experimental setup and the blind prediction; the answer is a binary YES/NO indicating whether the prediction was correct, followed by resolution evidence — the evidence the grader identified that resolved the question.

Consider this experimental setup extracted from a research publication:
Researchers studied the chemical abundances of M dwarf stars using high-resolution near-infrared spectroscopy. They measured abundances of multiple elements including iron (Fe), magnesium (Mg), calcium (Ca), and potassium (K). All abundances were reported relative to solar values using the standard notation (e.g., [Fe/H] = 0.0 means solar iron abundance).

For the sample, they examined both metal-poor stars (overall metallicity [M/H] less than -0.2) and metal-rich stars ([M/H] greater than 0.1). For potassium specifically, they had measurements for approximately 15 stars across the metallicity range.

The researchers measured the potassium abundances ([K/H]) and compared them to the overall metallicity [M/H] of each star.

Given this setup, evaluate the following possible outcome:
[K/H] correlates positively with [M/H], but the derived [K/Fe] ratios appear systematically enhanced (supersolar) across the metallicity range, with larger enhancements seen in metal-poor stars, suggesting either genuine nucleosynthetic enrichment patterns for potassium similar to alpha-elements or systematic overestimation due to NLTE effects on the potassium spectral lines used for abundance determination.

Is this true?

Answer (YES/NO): NO